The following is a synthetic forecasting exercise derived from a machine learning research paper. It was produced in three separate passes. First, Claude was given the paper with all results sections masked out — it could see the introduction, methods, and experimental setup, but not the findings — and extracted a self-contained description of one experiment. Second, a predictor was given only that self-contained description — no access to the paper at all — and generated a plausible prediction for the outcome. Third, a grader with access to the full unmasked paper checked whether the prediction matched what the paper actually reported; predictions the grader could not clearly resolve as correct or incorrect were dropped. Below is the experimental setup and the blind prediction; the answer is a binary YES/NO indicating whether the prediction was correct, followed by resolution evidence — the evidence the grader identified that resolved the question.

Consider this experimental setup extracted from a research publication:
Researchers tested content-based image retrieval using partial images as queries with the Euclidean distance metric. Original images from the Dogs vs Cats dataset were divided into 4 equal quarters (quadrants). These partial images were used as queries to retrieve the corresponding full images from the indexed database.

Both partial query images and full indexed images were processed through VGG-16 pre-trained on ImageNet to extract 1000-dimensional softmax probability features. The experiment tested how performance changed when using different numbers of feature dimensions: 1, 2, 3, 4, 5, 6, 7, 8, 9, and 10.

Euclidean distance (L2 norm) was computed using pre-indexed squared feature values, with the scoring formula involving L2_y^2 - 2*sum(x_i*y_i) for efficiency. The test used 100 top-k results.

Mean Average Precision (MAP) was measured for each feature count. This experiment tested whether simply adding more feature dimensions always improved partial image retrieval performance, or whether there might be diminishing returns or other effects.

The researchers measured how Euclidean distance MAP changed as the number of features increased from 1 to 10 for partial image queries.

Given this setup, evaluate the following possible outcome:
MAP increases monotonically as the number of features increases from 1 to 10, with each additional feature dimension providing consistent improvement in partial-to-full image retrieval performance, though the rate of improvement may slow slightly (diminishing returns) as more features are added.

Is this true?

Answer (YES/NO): NO